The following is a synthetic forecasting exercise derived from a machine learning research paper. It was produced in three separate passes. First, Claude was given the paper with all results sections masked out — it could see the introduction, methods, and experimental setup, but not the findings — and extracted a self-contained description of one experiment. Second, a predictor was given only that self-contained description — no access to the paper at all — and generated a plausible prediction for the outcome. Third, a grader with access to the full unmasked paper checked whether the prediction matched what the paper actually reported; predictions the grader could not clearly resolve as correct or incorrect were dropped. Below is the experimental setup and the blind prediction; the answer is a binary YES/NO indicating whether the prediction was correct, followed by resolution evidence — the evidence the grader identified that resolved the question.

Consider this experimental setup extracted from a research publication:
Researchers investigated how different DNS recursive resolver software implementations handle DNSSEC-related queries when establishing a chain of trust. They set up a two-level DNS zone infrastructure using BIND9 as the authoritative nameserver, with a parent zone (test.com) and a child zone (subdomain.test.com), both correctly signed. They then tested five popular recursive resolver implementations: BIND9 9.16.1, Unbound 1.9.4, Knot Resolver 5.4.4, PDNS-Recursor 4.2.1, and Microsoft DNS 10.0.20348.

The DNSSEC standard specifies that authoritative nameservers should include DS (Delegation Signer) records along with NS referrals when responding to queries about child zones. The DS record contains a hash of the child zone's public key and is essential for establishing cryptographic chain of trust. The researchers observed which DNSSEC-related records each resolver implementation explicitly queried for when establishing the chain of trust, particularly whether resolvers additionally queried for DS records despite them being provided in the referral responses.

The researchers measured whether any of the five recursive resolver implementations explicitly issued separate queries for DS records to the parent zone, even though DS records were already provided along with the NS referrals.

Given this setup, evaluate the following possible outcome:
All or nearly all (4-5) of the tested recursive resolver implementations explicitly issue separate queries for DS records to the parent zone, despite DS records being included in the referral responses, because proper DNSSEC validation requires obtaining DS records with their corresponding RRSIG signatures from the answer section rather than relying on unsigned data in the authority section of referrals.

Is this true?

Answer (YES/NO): NO